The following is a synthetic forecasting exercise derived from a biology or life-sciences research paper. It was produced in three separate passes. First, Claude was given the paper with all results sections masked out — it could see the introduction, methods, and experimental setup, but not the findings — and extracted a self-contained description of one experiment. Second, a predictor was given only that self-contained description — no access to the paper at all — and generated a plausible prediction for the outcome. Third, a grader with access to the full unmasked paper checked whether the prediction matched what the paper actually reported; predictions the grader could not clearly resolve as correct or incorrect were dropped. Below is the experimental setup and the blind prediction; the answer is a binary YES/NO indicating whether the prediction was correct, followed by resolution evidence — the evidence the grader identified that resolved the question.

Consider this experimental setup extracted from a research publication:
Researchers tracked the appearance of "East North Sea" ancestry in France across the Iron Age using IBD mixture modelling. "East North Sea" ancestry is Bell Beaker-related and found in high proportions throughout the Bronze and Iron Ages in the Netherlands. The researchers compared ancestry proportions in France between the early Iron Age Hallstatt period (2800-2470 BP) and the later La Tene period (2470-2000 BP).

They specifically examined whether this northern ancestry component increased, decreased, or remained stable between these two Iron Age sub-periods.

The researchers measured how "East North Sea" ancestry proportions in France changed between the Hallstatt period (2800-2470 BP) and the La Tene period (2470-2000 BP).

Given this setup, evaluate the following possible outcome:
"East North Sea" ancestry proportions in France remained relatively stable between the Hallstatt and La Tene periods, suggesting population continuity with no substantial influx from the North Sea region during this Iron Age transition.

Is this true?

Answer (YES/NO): NO